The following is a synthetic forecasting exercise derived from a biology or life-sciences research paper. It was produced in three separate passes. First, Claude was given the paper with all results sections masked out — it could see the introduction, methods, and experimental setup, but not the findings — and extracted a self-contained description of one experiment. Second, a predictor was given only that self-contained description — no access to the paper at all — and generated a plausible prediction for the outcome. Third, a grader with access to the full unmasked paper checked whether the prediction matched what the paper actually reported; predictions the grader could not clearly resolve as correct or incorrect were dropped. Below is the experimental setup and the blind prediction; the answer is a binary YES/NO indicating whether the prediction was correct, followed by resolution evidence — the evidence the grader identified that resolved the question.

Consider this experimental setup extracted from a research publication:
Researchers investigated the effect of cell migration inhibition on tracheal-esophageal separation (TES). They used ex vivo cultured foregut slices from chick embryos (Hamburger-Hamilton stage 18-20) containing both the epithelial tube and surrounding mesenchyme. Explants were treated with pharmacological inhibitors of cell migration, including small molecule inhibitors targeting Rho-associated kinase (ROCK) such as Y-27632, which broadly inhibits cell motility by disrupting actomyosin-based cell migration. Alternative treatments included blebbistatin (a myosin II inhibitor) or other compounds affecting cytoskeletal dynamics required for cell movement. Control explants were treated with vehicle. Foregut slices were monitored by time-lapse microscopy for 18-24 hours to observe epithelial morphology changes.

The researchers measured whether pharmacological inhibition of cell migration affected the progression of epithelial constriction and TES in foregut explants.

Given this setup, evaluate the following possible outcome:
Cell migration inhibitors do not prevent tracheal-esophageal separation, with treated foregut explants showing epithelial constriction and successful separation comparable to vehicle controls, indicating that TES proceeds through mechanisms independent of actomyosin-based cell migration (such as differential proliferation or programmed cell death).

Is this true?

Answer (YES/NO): NO